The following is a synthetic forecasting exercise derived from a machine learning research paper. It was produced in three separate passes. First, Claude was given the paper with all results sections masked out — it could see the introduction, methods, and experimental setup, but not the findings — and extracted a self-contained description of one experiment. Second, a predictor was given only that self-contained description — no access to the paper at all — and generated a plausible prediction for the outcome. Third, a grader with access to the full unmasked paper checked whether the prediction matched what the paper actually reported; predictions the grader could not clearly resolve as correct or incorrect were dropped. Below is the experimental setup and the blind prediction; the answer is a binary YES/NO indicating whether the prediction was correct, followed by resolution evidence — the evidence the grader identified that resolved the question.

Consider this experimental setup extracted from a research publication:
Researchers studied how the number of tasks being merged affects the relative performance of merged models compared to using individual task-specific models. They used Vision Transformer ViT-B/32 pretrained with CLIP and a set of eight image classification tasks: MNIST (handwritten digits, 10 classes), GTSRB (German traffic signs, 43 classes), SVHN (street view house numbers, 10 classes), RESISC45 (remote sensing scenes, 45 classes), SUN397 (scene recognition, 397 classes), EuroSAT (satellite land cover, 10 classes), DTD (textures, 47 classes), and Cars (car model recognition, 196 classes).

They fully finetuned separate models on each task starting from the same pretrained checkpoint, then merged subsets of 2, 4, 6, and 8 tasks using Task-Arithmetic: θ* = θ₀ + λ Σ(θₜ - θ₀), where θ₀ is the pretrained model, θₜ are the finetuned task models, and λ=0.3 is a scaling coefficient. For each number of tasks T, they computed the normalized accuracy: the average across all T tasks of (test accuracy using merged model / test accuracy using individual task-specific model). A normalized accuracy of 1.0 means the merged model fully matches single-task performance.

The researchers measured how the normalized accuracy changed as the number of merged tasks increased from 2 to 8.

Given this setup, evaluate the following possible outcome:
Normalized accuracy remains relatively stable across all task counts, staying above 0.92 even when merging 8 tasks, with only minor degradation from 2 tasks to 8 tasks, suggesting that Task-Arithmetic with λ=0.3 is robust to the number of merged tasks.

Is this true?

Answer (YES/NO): NO